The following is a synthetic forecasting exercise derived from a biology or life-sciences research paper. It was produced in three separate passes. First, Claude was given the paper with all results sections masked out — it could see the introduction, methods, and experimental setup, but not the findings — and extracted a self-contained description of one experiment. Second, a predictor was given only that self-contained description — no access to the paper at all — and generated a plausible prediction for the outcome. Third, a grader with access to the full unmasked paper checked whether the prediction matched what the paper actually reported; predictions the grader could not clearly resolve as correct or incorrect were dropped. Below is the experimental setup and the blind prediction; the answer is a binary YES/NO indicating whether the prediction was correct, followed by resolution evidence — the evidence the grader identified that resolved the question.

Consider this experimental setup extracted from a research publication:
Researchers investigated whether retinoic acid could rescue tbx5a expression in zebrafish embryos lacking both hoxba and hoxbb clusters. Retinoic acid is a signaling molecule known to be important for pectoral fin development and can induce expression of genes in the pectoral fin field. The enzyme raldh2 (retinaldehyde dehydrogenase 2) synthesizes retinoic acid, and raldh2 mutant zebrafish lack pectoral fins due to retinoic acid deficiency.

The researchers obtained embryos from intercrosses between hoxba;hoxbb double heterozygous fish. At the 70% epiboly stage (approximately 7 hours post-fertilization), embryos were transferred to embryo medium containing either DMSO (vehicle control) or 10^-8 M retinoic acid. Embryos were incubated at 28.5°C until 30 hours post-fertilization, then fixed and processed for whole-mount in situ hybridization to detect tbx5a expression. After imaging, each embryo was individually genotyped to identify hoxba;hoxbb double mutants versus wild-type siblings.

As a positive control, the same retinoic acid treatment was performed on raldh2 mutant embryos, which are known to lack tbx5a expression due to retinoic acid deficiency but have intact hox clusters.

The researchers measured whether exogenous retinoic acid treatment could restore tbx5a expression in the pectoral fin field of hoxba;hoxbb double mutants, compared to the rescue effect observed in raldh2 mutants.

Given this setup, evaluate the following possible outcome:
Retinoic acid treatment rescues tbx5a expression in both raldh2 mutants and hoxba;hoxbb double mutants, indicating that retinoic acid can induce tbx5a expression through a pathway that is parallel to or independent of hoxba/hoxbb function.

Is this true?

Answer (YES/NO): NO